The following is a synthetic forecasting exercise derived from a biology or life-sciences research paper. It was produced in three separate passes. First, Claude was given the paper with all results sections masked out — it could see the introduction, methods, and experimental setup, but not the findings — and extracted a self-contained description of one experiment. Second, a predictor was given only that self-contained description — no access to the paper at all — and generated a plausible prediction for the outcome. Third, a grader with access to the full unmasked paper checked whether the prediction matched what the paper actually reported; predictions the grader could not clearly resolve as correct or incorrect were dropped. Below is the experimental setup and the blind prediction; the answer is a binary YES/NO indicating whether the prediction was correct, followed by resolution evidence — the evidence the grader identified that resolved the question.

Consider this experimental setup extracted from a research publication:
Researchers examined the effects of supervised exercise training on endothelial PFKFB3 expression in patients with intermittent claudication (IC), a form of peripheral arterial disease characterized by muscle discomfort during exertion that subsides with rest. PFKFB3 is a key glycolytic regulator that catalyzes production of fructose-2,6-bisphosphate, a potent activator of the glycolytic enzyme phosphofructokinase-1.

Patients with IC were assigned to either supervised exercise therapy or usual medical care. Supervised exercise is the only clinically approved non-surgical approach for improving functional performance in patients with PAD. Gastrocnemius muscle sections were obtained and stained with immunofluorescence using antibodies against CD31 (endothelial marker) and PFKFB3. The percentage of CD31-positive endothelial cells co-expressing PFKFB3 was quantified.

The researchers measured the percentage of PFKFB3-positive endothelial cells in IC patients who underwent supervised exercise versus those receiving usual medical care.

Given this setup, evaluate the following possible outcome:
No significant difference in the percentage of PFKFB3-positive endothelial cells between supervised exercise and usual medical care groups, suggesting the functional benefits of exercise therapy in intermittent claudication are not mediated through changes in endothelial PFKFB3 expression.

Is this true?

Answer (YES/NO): NO